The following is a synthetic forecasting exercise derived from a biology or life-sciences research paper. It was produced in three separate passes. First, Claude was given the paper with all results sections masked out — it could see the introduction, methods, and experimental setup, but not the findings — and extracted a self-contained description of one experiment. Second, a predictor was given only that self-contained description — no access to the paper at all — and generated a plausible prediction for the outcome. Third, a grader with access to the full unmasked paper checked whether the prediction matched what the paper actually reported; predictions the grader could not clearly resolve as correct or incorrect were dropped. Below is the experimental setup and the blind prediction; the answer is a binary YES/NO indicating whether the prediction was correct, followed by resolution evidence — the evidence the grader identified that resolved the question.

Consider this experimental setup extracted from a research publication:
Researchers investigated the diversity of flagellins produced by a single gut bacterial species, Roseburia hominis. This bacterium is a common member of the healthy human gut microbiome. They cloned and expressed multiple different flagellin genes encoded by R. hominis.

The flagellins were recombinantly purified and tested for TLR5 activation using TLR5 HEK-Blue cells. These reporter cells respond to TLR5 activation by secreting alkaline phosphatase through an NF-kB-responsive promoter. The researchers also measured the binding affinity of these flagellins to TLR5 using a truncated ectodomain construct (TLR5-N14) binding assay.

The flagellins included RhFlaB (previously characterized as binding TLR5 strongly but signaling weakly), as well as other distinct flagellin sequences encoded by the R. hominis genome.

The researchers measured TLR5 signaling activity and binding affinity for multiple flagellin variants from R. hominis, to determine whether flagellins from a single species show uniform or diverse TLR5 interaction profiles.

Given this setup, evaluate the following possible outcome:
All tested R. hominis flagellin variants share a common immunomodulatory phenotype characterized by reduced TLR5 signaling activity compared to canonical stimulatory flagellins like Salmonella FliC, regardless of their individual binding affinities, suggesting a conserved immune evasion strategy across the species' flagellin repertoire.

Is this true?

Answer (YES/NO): NO